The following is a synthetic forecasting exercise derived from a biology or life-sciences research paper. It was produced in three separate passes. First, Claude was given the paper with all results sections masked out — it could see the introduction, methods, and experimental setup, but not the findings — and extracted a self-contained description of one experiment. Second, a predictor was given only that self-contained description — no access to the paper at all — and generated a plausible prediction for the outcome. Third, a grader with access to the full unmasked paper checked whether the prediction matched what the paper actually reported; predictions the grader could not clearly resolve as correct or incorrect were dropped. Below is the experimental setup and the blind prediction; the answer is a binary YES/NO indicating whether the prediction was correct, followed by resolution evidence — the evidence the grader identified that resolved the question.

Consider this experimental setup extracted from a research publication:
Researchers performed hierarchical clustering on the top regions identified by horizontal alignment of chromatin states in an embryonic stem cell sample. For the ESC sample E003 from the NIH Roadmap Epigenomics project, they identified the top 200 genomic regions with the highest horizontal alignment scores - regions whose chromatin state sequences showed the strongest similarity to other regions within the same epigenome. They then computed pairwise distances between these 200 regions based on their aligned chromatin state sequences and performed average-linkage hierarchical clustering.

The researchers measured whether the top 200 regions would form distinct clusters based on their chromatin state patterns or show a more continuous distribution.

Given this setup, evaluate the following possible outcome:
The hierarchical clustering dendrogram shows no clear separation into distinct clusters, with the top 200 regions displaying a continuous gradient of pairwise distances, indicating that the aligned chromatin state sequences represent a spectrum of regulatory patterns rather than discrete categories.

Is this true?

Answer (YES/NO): NO